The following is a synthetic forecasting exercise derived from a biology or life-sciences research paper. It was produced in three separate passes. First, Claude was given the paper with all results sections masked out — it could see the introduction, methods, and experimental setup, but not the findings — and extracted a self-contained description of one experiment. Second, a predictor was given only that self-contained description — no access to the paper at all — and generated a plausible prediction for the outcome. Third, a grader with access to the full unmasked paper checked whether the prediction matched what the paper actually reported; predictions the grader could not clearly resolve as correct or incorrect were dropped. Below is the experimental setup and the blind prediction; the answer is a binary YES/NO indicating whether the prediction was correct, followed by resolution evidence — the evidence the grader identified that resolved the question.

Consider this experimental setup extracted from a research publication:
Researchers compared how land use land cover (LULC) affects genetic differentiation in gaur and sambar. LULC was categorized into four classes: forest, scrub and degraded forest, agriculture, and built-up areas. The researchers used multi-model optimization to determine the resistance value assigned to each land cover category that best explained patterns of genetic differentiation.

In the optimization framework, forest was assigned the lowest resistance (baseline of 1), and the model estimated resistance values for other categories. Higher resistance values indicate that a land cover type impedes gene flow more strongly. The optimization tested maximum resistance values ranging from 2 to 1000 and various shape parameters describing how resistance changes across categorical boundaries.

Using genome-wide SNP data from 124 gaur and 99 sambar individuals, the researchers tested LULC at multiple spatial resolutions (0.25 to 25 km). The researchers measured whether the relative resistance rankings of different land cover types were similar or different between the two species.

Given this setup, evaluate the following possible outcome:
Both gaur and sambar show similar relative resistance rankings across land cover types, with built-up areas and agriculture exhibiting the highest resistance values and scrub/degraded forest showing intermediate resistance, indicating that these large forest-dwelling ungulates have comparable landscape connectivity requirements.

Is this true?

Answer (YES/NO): NO